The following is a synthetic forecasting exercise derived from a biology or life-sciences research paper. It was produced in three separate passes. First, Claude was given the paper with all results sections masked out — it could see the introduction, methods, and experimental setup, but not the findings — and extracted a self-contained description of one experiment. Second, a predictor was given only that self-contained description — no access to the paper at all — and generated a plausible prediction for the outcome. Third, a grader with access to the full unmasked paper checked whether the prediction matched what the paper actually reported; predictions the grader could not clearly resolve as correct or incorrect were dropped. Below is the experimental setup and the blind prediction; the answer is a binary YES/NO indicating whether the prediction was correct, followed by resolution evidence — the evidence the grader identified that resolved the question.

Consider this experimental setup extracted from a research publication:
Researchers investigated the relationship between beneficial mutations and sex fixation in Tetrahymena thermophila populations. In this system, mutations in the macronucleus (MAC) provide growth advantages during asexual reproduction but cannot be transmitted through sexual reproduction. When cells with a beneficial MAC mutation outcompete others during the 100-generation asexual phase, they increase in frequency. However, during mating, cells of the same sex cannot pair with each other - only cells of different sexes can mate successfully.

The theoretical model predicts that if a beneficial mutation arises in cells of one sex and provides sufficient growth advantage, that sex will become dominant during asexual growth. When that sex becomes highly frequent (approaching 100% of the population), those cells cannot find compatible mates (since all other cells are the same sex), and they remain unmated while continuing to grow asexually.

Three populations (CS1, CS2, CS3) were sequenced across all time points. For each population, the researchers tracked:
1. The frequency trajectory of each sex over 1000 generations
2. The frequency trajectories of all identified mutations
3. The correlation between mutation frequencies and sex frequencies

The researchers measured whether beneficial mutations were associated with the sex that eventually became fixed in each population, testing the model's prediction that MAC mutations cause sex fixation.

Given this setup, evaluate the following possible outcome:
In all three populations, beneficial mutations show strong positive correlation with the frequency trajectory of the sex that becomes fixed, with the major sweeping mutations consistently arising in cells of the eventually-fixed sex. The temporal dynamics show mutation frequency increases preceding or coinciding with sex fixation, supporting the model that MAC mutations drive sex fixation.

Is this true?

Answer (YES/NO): YES